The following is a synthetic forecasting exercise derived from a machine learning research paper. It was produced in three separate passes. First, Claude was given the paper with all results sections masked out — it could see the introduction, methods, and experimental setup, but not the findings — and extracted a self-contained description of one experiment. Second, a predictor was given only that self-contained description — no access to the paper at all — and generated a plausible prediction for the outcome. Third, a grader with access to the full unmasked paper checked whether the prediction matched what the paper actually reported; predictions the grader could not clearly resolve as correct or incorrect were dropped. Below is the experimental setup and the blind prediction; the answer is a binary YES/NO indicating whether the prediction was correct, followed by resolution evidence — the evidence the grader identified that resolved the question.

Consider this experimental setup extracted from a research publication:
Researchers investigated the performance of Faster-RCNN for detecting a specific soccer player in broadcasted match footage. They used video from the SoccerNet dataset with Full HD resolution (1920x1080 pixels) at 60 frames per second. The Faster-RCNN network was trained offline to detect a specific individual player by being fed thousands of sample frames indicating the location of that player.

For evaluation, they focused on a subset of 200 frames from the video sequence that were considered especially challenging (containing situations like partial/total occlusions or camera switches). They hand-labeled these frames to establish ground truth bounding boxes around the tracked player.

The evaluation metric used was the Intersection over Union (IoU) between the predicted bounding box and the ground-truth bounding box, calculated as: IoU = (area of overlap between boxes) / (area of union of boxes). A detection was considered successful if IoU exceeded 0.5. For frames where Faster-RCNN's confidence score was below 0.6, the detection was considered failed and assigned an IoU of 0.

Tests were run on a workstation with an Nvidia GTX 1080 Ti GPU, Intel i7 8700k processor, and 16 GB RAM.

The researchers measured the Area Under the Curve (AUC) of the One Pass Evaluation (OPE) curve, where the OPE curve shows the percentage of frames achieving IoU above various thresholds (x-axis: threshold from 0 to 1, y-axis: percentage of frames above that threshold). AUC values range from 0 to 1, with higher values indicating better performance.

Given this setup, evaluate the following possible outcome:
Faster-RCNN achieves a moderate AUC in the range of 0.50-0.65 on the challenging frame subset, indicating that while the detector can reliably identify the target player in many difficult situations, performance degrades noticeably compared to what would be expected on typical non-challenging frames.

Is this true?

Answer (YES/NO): NO